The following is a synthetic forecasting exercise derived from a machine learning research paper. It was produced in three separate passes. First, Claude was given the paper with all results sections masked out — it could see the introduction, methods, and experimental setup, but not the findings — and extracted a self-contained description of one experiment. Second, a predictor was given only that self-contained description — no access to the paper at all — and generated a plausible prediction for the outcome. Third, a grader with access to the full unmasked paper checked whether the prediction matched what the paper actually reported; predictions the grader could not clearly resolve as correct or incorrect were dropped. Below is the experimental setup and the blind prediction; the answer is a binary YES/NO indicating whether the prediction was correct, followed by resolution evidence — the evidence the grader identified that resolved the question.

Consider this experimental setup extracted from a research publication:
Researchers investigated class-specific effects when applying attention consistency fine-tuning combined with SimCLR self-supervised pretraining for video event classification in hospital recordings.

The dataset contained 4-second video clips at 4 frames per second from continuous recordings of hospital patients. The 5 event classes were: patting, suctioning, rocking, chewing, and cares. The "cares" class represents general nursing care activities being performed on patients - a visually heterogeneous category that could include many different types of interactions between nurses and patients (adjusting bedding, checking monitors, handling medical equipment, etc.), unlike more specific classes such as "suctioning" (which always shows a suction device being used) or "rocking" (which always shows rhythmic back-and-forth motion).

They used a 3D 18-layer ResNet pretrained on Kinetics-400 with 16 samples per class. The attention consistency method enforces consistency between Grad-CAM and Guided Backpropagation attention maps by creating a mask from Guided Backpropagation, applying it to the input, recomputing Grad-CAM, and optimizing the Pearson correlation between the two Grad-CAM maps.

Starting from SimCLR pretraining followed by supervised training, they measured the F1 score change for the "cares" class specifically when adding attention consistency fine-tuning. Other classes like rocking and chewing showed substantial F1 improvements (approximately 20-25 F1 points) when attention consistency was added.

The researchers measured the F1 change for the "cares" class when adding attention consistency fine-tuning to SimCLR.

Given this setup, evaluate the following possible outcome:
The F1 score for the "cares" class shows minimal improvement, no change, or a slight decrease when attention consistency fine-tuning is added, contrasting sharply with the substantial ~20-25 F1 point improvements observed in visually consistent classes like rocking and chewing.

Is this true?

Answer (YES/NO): NO